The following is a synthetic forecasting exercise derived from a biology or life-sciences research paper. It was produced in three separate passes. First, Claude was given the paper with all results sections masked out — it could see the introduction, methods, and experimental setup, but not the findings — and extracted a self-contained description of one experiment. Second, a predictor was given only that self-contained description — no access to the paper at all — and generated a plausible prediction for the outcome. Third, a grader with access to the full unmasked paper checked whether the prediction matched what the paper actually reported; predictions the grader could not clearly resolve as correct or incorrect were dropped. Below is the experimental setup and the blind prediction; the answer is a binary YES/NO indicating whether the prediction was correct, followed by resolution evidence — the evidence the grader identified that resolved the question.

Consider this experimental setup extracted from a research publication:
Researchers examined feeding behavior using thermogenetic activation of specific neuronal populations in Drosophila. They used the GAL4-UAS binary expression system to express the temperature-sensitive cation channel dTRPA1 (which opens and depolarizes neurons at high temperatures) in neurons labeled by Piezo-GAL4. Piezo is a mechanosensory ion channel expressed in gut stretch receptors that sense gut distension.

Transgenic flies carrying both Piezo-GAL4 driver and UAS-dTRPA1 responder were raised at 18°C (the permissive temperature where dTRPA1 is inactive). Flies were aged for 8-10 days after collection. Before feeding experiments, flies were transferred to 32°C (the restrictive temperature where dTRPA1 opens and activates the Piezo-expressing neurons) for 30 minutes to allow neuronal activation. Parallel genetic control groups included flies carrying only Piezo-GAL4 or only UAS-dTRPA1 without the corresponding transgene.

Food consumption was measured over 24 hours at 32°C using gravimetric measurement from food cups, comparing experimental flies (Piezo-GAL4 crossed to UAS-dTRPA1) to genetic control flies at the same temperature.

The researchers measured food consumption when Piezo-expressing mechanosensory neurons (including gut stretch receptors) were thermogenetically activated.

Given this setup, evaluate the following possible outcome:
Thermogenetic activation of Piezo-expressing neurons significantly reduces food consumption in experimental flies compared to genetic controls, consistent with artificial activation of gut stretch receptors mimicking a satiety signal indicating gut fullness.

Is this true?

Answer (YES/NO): YES